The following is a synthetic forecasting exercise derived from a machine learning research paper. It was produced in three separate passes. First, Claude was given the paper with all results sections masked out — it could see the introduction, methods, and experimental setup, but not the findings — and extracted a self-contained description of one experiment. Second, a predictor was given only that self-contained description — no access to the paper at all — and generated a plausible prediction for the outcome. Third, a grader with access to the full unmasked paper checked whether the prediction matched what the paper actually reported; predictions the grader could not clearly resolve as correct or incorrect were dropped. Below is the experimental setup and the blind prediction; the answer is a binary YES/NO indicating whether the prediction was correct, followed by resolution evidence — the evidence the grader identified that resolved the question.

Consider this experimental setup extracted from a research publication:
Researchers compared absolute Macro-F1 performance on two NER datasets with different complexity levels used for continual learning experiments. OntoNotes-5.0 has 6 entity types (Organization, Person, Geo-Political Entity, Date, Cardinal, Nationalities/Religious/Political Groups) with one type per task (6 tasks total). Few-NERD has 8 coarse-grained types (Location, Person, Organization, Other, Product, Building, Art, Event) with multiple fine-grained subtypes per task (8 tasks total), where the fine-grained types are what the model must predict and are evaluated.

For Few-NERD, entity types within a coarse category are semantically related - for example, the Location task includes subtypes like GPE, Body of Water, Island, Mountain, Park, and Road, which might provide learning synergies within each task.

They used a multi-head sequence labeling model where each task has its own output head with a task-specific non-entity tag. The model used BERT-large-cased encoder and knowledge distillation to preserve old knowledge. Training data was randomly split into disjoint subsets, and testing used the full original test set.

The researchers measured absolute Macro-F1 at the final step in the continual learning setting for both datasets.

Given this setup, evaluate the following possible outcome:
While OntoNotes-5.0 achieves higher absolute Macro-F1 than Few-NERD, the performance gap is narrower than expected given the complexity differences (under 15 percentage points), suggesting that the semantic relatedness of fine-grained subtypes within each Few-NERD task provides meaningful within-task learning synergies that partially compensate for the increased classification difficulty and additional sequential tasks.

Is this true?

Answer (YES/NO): NO